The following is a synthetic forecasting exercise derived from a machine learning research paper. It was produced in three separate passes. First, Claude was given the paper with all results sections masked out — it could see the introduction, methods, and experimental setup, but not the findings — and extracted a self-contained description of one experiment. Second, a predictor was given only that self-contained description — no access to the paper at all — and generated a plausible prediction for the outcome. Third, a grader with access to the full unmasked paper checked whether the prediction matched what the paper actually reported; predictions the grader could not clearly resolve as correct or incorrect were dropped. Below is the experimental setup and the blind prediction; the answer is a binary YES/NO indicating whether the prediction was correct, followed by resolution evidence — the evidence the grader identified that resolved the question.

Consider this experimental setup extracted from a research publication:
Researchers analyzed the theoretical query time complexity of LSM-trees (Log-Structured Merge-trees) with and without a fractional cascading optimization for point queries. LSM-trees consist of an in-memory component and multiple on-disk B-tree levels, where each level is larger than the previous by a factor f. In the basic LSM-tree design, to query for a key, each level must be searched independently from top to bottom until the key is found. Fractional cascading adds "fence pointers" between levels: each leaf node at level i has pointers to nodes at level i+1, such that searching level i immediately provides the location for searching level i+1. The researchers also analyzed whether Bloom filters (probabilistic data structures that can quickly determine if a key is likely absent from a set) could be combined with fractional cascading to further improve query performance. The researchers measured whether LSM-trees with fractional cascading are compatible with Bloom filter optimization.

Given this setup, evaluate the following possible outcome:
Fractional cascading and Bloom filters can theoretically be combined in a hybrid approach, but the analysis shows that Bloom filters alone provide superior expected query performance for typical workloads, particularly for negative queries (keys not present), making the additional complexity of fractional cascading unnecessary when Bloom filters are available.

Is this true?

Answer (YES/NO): NO